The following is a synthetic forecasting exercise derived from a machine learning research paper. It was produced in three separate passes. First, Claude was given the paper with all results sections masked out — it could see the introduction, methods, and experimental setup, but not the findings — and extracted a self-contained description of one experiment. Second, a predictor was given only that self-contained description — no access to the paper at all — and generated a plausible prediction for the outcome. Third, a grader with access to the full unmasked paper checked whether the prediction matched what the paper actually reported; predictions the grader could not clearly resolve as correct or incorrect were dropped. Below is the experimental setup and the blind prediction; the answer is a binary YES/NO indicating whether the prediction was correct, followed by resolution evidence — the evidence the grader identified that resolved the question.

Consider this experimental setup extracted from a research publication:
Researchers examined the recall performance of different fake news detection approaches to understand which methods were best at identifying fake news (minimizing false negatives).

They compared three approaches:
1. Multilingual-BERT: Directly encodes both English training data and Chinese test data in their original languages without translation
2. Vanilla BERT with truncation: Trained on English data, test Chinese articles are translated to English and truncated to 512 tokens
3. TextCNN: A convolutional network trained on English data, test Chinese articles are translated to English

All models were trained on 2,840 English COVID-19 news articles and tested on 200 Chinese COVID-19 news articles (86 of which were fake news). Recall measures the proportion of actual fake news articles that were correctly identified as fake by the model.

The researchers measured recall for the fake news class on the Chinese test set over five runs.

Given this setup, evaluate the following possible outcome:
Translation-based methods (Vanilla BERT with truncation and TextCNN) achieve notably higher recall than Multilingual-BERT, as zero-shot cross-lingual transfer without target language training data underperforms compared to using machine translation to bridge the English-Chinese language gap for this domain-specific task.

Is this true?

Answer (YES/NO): NO